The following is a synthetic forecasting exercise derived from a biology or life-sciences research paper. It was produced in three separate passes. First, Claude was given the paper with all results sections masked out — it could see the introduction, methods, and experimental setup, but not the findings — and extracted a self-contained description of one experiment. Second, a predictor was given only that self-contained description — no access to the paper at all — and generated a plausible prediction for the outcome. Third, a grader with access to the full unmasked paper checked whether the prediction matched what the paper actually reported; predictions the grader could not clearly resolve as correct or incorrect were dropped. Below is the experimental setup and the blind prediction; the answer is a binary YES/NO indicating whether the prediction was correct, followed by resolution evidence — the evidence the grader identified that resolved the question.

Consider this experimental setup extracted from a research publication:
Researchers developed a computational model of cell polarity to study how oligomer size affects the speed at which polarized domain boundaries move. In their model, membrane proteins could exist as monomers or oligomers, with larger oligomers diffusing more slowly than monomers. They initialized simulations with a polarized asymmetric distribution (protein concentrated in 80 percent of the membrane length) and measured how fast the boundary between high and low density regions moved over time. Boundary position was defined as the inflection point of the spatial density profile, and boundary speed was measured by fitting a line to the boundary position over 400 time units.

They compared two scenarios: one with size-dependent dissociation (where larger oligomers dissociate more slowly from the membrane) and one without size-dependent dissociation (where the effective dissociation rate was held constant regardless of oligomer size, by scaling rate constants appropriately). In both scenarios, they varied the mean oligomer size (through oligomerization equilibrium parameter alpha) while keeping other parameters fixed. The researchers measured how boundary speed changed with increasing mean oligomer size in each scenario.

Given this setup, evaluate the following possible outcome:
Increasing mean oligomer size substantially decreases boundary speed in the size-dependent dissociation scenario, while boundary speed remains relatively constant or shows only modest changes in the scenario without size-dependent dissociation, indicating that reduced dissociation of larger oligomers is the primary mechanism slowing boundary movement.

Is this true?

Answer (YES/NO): NO